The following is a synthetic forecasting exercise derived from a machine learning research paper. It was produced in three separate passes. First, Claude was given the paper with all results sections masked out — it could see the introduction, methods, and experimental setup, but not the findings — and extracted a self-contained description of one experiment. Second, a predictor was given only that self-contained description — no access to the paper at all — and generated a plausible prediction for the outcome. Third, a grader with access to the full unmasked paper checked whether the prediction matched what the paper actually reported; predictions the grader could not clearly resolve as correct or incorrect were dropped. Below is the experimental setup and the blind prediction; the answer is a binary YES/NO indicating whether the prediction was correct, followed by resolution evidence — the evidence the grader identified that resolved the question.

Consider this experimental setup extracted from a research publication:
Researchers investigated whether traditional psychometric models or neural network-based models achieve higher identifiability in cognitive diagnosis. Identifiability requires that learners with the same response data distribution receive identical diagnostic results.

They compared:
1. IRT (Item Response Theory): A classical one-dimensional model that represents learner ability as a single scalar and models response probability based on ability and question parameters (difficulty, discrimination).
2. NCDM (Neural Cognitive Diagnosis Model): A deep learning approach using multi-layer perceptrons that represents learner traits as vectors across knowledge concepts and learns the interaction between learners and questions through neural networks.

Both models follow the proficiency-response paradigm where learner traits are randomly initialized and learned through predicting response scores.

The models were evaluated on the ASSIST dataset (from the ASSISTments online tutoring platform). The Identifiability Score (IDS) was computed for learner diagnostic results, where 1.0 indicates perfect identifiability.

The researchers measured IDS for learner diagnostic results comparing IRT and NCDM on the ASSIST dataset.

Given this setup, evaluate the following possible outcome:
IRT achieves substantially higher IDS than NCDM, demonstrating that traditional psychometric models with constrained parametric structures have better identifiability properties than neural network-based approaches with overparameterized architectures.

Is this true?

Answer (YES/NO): NO